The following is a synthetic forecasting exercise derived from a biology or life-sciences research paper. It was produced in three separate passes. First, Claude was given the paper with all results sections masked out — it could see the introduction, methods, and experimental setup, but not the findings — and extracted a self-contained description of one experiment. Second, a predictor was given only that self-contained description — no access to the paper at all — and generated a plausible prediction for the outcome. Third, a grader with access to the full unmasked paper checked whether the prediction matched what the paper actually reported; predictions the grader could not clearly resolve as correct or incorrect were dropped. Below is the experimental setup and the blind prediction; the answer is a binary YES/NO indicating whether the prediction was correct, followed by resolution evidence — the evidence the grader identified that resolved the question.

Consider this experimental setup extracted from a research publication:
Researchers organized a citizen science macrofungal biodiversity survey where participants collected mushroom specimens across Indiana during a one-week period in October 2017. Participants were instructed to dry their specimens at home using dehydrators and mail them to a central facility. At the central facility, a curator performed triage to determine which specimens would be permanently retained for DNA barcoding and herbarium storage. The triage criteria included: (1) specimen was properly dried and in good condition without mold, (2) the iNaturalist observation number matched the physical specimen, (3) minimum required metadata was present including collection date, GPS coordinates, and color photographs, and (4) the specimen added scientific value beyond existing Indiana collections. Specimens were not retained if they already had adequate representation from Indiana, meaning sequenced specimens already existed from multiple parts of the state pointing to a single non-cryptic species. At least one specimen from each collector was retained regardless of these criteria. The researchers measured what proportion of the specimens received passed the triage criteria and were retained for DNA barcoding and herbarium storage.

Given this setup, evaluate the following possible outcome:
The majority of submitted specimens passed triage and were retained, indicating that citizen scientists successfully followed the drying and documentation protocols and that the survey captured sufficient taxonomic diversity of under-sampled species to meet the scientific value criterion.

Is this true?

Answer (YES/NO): YES